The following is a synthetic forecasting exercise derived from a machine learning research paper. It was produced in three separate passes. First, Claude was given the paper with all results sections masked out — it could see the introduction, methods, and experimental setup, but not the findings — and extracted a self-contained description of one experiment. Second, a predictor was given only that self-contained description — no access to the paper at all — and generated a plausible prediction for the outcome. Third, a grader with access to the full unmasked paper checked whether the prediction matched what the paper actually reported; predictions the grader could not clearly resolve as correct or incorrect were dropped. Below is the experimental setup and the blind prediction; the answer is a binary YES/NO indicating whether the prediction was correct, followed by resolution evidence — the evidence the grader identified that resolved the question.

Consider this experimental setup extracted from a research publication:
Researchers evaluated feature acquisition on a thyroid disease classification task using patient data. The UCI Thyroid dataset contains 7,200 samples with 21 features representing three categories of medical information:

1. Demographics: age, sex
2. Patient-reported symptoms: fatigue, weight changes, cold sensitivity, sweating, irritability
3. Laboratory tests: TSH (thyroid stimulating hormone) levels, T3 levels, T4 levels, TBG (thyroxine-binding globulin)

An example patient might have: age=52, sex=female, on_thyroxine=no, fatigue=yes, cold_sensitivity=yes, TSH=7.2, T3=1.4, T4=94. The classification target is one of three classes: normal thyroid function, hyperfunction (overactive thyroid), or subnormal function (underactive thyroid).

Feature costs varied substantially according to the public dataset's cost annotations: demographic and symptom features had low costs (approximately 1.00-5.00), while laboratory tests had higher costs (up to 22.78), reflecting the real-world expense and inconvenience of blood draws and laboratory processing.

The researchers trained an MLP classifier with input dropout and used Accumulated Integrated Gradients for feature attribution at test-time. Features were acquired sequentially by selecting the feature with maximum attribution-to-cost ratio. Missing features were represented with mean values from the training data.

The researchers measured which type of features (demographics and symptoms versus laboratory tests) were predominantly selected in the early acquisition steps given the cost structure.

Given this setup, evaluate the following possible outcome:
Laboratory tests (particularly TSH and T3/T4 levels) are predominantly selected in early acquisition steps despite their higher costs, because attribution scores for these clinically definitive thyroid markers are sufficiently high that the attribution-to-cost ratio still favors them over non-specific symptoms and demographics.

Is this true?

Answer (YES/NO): YES